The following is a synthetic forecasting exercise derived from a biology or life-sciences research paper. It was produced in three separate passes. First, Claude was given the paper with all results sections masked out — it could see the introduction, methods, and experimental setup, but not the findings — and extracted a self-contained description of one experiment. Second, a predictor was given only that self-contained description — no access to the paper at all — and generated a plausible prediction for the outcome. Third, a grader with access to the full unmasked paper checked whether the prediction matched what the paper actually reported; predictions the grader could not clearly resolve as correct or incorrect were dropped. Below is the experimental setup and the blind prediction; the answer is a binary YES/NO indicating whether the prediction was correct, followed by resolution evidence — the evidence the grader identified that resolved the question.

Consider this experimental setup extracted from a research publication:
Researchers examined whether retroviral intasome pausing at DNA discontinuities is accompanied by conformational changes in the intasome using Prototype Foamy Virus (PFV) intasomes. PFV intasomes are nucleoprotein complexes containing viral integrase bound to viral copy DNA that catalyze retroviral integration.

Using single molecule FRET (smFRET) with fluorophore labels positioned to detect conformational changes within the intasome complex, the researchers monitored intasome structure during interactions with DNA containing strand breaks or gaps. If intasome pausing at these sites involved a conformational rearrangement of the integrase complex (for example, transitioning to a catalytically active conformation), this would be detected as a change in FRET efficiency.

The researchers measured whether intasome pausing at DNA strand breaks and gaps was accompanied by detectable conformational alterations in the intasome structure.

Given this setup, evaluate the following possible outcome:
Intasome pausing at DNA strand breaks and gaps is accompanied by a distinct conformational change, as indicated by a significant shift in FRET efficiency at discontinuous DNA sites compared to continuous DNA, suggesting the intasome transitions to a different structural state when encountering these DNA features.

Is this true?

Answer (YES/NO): NO